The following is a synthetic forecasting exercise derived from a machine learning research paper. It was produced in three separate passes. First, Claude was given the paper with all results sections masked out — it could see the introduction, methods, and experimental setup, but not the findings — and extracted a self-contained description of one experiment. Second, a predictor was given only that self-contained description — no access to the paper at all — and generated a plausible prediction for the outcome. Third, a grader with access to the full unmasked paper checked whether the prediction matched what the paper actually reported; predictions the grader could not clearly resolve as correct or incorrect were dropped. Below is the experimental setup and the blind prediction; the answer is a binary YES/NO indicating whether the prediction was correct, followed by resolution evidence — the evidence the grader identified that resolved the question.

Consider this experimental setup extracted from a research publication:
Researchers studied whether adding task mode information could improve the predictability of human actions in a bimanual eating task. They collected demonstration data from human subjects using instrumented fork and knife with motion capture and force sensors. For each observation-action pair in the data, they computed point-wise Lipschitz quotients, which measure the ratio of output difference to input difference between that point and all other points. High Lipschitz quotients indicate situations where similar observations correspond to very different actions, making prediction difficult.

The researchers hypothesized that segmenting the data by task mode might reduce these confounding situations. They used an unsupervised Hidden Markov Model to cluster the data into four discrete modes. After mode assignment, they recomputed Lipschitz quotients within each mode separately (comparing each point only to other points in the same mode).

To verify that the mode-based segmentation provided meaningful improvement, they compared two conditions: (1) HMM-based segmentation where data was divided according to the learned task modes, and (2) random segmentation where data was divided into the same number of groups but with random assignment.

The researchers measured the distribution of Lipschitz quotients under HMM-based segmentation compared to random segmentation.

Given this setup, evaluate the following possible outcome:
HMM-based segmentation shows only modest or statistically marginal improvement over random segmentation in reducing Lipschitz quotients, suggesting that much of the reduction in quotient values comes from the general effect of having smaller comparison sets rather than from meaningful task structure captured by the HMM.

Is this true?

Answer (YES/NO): NO